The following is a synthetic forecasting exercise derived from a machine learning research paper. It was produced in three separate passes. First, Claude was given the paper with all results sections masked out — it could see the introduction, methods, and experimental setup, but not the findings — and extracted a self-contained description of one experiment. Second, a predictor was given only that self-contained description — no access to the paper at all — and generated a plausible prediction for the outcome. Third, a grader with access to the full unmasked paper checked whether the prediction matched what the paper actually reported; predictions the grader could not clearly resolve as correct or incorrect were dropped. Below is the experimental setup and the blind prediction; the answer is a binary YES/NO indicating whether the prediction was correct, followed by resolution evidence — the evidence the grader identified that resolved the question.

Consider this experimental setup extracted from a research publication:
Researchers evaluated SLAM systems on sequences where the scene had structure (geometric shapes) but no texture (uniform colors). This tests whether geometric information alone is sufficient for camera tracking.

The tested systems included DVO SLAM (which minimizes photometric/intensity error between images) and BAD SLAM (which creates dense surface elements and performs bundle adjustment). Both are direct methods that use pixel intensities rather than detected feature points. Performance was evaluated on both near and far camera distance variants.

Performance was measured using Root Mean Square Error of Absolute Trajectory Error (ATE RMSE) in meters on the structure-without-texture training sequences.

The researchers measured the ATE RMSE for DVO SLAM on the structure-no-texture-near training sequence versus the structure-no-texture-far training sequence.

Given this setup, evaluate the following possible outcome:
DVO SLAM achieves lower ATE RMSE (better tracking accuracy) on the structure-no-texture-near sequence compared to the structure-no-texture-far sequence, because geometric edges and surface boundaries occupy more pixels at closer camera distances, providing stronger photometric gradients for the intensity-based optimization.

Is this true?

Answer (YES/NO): NO